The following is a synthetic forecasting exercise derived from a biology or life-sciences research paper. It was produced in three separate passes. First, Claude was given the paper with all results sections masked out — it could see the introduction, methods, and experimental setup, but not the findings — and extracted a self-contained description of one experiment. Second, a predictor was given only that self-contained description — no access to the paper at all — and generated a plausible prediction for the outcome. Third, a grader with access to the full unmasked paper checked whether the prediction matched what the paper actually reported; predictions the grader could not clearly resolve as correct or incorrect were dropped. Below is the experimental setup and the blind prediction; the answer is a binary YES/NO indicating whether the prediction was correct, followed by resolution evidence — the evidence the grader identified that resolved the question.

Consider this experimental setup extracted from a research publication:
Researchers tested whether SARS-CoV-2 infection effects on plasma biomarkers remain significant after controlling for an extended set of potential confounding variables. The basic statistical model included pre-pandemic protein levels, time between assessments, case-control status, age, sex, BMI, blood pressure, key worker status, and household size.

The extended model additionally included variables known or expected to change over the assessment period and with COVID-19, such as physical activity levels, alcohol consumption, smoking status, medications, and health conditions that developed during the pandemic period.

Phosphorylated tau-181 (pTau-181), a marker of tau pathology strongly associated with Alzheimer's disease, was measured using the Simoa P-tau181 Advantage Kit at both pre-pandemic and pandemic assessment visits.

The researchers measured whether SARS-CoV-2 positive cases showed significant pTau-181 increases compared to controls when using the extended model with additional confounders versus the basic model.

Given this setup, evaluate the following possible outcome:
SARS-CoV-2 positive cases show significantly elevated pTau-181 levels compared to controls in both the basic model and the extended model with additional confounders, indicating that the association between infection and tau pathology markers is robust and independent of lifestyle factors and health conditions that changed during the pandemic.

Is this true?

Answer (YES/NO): NO